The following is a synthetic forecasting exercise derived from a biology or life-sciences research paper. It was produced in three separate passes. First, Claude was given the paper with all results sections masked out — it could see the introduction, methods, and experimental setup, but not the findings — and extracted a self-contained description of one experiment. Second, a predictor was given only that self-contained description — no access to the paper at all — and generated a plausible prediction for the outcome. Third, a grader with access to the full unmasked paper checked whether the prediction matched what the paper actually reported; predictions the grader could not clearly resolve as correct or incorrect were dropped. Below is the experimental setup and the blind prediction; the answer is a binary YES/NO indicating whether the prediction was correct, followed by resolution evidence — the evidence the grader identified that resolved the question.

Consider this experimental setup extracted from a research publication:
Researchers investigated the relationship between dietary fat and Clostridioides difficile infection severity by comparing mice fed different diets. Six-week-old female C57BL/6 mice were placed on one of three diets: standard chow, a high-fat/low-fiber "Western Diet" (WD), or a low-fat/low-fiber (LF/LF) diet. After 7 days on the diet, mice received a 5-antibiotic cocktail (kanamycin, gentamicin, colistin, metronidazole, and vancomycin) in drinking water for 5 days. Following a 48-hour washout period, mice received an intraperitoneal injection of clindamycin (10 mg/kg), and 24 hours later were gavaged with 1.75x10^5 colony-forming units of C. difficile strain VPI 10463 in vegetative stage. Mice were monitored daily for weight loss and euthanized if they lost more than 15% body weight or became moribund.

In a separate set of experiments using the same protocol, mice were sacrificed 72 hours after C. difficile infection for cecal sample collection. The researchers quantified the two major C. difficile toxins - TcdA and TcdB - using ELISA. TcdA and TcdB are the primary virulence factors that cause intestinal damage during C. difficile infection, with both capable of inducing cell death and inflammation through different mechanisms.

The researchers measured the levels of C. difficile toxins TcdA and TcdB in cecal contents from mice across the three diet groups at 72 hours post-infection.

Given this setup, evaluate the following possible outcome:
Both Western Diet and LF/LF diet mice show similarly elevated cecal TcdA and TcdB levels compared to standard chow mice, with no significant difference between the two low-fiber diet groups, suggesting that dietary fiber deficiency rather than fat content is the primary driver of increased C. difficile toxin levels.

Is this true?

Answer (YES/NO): NO